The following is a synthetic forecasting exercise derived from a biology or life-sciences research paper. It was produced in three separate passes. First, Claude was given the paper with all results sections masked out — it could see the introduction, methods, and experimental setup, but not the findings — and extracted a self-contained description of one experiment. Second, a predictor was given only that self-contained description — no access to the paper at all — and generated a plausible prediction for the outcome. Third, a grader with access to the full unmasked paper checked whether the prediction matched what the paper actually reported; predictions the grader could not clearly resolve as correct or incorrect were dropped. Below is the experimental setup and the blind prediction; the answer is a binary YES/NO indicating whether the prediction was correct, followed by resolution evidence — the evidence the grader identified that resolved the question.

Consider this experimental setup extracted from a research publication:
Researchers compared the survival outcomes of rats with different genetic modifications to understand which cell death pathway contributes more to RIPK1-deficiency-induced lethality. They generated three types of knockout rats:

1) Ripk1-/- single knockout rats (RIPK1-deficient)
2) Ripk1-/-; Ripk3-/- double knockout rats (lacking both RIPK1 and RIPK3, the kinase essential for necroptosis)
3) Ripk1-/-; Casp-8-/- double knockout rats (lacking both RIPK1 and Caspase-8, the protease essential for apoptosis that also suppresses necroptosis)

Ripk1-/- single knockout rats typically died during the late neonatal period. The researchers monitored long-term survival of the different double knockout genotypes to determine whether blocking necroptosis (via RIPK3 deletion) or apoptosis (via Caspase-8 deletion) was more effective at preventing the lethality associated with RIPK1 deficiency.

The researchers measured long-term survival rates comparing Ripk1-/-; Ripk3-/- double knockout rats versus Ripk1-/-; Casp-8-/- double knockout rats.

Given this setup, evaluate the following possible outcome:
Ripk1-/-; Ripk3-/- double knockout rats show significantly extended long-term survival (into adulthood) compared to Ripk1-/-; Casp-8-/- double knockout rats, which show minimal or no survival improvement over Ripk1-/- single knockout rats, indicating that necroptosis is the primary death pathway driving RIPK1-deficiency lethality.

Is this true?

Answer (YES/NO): YES